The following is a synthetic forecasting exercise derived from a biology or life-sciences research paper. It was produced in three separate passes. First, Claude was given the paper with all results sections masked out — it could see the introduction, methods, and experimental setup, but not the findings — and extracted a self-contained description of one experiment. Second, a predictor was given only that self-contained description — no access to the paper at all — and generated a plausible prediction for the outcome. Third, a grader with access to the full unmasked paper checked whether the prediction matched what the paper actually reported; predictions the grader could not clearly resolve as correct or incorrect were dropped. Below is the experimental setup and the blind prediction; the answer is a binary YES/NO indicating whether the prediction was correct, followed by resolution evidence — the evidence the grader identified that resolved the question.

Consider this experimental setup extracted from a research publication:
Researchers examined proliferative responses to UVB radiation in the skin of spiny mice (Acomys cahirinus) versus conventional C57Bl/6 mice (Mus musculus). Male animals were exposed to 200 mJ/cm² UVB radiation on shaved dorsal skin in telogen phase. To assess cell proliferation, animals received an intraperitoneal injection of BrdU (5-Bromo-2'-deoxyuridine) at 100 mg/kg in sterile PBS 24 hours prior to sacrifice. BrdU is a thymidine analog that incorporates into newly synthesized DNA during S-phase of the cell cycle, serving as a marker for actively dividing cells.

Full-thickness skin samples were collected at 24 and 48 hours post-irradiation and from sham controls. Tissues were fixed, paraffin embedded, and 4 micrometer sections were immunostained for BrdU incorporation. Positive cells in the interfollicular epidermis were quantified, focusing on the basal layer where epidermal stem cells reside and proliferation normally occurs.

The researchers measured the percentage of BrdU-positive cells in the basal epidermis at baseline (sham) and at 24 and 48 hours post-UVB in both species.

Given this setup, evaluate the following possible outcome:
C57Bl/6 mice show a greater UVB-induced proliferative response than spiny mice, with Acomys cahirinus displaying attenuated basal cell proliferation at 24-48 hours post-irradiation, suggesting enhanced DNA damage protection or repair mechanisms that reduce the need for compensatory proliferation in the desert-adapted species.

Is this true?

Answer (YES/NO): NO